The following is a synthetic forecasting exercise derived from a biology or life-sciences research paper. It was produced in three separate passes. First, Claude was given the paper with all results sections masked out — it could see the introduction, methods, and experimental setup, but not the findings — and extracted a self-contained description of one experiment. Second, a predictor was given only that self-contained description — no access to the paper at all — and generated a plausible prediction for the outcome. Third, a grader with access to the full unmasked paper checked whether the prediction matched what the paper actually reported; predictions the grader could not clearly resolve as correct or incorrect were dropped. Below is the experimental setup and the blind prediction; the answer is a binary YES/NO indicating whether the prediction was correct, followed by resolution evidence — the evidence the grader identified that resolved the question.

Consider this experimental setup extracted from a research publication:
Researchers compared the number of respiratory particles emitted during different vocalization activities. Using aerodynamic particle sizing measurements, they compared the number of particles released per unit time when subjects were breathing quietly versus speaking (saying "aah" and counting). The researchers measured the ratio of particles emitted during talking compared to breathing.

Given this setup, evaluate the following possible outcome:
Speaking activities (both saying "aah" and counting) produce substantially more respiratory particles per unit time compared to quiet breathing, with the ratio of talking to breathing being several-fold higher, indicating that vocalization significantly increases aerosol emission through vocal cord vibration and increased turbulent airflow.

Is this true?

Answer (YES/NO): YES